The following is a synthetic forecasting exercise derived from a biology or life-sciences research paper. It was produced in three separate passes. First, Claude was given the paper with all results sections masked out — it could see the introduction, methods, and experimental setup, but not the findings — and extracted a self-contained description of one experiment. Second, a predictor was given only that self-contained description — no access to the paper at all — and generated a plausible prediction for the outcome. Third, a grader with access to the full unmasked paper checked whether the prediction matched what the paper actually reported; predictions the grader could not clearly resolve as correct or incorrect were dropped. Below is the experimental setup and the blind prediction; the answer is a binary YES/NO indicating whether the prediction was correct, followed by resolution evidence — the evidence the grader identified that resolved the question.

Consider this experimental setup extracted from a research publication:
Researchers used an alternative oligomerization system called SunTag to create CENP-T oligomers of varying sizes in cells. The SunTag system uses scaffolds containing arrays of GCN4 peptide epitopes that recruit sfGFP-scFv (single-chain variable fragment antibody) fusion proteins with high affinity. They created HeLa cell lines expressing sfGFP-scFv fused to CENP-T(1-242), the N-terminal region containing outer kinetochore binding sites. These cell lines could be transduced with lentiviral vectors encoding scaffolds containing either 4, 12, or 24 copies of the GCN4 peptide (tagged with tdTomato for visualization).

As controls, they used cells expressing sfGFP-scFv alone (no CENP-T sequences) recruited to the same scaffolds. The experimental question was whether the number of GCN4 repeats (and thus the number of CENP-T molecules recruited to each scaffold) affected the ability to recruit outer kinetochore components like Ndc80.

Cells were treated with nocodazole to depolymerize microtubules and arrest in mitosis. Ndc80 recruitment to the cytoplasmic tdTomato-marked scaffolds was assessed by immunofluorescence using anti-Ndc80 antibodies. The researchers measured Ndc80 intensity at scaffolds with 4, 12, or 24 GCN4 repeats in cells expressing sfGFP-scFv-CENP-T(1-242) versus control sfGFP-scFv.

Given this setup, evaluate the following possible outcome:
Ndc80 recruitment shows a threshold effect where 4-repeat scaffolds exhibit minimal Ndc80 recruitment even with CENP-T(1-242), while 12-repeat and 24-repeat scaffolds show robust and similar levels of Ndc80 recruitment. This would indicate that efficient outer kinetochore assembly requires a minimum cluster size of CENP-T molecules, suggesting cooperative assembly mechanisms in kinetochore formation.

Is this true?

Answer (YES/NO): NO